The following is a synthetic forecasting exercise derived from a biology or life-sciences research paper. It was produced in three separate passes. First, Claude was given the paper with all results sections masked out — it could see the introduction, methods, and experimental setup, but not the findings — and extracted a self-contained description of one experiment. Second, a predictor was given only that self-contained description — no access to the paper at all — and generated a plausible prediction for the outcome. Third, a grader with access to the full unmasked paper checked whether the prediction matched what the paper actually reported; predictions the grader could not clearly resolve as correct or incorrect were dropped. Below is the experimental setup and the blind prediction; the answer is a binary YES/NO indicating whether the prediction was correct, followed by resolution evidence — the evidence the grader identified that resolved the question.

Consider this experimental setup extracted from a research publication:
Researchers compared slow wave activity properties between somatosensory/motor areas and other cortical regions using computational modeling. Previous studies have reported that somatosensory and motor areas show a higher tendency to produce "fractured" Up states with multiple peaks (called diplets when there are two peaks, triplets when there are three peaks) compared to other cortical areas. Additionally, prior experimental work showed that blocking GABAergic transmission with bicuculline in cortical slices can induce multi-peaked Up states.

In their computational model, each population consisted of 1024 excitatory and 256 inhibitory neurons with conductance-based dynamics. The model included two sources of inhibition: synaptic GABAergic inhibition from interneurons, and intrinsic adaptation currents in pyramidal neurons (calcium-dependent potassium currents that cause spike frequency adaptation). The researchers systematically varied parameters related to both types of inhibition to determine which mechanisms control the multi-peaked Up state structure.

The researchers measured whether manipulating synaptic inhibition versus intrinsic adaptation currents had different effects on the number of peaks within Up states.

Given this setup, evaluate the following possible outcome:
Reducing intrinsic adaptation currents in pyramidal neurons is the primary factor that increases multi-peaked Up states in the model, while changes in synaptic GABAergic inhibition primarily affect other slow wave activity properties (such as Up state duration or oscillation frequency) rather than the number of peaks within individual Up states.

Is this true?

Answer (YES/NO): NO